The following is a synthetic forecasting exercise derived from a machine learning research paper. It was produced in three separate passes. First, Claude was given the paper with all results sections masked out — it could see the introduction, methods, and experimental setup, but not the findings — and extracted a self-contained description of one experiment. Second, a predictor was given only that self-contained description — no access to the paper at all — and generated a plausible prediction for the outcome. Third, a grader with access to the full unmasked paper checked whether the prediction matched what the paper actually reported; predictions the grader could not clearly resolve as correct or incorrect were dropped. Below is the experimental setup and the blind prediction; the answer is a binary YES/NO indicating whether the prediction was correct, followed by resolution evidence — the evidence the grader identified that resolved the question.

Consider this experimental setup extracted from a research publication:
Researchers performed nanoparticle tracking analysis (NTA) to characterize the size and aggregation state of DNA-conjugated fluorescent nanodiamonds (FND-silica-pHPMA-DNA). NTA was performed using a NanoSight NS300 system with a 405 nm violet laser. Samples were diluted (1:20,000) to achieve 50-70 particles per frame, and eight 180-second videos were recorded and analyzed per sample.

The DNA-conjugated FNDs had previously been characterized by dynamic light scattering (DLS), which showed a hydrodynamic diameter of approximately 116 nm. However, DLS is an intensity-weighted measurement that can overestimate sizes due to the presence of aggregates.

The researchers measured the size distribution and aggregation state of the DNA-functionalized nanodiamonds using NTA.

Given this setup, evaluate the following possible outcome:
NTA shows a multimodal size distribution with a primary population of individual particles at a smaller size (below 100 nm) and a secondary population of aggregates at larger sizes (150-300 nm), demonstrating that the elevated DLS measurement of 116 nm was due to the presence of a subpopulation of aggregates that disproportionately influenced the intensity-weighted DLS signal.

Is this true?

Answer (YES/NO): NO